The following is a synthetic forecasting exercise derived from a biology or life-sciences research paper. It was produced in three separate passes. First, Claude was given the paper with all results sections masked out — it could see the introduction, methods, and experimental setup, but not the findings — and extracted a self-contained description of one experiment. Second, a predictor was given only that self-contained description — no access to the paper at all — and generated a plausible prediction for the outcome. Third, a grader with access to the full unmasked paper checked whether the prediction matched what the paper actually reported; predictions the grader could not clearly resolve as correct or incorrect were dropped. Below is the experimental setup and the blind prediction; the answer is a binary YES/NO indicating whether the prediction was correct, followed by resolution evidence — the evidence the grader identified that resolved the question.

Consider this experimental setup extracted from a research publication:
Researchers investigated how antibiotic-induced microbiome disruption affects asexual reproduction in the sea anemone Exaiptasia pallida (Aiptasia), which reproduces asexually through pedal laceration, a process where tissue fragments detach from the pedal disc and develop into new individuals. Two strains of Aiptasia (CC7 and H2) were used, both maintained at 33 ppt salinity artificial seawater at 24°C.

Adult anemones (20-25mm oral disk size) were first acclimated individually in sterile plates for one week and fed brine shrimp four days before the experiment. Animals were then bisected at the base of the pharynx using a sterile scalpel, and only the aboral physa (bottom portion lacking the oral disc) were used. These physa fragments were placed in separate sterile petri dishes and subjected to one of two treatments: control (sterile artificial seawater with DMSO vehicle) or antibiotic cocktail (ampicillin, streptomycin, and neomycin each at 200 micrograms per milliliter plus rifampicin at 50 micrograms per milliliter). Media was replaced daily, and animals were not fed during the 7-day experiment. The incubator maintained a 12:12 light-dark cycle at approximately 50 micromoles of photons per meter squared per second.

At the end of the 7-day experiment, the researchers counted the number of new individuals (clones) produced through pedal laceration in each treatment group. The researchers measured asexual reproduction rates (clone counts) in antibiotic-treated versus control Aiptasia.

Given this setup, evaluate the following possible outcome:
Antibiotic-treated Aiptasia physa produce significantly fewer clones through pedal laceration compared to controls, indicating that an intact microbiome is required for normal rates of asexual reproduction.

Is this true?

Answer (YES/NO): NO